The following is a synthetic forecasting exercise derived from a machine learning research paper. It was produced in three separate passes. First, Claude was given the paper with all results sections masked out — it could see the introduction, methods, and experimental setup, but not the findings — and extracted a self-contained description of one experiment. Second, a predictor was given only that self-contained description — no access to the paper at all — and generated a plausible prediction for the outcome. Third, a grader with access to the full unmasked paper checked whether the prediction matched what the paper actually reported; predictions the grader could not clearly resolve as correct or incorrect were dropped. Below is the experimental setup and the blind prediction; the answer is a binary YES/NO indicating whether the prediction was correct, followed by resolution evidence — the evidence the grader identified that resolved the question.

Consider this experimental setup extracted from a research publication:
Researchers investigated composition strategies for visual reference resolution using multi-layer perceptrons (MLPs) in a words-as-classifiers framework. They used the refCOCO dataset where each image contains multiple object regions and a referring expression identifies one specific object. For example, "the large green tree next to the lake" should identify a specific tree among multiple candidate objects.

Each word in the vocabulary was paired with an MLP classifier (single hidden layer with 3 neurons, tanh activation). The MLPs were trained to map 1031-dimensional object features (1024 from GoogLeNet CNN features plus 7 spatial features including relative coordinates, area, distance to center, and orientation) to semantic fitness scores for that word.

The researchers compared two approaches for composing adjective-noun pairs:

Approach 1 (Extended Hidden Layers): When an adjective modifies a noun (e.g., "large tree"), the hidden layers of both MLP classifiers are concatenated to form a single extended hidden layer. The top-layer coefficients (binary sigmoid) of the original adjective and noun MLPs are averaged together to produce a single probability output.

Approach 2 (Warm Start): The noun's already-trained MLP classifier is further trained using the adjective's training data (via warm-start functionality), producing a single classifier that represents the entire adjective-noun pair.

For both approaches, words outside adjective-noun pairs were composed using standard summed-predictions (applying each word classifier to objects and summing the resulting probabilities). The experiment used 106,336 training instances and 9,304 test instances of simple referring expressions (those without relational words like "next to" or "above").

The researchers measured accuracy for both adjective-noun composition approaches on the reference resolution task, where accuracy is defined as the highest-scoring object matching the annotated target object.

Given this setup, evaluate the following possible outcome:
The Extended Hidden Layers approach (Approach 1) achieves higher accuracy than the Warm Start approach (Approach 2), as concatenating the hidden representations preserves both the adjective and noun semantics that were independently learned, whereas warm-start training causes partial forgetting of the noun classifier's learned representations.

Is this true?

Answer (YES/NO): NO